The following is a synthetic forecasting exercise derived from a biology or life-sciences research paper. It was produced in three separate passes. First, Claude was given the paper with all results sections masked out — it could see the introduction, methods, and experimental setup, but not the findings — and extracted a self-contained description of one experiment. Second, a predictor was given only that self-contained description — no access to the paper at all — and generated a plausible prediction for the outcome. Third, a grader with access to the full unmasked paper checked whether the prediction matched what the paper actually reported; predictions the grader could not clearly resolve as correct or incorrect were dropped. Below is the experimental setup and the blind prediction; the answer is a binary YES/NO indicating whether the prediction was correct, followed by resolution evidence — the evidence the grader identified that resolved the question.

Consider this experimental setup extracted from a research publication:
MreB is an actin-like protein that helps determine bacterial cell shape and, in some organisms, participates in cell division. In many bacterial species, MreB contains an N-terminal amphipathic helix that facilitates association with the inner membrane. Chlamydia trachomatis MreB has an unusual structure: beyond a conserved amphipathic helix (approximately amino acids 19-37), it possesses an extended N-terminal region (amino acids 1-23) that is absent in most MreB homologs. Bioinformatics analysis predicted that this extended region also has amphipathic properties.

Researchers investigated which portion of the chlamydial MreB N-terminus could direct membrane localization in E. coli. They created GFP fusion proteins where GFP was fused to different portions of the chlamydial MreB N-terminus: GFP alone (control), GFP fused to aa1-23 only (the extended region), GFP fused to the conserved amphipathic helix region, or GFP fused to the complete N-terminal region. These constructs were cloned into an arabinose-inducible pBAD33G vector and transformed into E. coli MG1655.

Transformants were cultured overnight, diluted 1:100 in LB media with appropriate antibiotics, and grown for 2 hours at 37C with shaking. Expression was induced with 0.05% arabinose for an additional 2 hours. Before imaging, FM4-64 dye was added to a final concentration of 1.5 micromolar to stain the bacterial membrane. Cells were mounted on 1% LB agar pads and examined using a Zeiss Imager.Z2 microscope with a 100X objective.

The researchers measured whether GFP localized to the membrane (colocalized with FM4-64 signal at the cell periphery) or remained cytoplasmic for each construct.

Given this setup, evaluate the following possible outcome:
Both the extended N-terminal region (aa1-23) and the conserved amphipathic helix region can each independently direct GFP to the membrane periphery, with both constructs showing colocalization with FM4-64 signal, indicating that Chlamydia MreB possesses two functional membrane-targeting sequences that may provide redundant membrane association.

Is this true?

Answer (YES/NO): NO